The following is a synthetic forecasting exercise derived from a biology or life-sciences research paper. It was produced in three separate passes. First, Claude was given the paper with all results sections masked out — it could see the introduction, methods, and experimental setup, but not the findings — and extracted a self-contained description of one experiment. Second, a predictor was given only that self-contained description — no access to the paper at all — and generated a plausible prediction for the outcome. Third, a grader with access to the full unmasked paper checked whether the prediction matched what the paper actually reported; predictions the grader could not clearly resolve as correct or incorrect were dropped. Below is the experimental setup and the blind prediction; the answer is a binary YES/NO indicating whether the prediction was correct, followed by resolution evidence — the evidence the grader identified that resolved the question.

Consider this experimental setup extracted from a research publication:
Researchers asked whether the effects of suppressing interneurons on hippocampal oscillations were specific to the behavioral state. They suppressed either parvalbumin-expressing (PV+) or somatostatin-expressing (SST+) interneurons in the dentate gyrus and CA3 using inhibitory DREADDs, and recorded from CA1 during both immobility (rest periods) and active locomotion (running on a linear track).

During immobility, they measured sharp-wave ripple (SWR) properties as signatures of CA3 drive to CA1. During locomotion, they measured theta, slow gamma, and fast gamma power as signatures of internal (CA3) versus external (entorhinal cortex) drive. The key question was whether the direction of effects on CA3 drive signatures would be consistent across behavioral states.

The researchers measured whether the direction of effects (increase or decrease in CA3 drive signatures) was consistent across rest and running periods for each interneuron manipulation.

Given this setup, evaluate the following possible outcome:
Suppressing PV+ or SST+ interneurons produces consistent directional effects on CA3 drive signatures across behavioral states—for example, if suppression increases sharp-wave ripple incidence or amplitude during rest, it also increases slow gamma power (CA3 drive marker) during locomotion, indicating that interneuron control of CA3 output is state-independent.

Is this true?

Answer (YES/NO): YES